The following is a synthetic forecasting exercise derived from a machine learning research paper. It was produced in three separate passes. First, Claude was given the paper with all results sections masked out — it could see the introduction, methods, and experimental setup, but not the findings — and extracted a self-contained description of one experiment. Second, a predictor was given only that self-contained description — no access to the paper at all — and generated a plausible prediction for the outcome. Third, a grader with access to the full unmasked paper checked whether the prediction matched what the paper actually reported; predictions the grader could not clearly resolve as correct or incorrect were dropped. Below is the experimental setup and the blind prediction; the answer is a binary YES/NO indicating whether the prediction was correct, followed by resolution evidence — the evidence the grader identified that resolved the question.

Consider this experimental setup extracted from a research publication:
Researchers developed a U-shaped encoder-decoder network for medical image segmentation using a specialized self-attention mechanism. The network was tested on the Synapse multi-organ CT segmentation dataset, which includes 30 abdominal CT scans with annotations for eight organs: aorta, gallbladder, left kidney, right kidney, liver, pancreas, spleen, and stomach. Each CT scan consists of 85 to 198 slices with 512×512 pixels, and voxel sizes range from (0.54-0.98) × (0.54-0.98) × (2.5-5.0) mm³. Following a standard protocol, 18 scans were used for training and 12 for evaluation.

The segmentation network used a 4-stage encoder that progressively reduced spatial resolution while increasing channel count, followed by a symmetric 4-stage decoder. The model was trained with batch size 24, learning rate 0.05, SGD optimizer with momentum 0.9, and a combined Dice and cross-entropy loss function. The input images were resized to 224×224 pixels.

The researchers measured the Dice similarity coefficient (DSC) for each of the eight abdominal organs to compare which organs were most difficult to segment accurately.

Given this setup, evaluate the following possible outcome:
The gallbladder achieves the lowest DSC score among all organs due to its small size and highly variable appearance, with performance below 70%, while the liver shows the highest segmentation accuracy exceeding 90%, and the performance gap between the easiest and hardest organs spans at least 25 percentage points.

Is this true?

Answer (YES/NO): NO